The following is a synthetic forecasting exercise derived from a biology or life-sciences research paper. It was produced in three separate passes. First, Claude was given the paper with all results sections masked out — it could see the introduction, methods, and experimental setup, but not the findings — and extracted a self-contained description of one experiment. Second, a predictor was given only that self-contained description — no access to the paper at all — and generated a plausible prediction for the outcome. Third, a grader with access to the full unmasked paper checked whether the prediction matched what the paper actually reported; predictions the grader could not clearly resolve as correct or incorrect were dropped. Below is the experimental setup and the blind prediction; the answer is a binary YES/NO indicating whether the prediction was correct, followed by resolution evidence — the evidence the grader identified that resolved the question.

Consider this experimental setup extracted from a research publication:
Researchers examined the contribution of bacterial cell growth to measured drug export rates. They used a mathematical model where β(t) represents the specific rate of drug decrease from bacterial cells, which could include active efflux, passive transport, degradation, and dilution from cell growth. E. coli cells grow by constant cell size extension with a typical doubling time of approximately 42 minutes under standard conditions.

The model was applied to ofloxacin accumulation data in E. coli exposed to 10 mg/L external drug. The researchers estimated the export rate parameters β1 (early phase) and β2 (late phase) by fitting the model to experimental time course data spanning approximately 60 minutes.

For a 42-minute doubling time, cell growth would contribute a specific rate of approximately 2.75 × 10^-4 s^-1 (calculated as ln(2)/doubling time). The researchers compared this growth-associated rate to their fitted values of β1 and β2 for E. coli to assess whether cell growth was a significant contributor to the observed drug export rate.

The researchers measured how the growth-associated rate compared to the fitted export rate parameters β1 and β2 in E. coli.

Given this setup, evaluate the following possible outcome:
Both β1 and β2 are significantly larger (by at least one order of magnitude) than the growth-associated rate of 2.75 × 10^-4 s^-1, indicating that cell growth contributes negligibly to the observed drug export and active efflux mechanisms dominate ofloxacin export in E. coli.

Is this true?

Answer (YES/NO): NO